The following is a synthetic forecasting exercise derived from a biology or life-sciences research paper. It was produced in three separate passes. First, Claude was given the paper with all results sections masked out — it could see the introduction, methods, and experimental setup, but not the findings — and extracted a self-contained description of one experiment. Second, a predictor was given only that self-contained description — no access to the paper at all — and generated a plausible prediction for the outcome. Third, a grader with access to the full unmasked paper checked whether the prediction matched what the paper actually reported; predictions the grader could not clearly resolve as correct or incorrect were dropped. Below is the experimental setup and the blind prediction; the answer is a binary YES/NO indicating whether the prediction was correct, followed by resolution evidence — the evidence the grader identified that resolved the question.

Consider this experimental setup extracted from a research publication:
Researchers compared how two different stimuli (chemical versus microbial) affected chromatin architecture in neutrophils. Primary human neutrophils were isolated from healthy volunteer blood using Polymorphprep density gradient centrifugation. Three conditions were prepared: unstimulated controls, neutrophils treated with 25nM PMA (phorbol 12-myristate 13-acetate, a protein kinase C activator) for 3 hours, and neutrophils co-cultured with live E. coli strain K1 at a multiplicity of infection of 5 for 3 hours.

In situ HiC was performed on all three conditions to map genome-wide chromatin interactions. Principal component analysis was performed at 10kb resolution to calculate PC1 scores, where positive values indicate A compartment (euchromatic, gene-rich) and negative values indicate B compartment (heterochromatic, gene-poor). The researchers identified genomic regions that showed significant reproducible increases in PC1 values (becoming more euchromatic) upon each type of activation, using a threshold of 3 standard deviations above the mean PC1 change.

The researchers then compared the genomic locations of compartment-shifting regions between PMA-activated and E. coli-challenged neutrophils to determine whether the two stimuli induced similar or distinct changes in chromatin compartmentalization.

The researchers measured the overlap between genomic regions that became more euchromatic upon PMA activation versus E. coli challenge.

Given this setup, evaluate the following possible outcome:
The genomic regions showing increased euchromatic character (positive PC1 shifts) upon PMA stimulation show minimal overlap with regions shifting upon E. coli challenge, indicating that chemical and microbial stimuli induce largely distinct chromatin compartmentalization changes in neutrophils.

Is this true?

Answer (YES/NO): NO